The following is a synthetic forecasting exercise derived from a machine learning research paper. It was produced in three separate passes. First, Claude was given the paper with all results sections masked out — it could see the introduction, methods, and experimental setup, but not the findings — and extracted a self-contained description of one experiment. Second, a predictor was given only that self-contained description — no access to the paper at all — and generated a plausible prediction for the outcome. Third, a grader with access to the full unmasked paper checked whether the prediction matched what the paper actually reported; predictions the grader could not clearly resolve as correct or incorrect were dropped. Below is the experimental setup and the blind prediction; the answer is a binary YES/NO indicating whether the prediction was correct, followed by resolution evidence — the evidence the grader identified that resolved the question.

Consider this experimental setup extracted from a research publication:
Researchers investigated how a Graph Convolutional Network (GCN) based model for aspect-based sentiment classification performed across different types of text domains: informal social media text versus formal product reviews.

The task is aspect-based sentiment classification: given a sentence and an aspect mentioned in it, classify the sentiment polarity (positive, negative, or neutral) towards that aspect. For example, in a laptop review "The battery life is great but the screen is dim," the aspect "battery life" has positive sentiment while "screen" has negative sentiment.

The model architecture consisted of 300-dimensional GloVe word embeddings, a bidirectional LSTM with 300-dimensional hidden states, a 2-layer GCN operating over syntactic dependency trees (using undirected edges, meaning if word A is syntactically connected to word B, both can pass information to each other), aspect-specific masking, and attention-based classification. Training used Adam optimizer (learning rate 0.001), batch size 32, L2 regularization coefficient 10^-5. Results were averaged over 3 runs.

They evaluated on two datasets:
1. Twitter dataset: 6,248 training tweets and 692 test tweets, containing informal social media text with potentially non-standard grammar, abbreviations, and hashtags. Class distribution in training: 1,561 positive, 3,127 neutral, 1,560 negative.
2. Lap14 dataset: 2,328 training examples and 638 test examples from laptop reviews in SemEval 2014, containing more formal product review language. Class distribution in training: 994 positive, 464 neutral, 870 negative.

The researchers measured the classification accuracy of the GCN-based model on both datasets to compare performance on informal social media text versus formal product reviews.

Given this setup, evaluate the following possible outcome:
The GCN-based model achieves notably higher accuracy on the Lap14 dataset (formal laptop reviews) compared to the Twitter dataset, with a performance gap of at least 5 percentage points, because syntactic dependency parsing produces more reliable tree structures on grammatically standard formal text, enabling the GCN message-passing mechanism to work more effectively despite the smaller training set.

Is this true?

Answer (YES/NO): NO